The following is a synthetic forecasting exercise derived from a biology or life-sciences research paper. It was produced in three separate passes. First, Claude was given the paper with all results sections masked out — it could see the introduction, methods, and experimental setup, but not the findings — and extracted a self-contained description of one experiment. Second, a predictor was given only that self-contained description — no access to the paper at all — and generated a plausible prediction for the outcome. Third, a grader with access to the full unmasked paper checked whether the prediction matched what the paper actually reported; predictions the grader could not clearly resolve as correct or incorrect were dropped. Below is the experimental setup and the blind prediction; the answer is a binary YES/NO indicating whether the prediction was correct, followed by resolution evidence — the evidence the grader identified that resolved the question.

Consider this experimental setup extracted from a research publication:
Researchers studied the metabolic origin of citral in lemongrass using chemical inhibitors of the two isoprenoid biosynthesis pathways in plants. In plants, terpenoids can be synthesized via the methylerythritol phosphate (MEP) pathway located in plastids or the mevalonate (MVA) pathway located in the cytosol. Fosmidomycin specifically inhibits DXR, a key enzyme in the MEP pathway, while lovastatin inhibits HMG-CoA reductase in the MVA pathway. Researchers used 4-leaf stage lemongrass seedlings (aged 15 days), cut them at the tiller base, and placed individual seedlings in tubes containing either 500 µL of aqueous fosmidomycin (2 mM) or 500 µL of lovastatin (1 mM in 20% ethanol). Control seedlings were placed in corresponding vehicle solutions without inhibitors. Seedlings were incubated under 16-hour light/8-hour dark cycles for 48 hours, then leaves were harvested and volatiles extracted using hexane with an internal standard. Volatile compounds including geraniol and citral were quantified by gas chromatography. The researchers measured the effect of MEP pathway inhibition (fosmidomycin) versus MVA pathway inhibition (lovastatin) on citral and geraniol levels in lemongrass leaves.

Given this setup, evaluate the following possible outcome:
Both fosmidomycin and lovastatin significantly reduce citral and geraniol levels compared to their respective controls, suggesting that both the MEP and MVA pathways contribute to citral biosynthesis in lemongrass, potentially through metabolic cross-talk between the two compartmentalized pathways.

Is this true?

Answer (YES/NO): YES